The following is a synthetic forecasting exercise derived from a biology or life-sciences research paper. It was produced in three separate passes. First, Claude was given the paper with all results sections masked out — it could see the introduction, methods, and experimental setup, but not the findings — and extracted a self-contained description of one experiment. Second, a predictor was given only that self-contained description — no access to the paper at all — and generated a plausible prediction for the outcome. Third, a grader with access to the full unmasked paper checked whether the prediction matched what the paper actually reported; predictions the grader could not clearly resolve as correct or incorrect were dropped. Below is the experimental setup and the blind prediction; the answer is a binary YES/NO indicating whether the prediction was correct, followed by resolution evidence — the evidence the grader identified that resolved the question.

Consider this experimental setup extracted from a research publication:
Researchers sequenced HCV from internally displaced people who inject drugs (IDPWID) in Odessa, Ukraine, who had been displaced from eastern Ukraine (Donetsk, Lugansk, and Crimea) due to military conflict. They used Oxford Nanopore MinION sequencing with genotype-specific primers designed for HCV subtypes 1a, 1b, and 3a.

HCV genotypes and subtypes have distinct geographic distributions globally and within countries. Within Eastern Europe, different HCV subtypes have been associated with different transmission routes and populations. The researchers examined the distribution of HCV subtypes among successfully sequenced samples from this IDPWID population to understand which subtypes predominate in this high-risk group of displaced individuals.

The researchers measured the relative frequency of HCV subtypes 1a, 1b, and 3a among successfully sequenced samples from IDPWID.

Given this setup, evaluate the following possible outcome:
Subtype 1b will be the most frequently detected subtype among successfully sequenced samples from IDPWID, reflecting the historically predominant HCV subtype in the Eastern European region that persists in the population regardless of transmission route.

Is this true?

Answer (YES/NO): YES